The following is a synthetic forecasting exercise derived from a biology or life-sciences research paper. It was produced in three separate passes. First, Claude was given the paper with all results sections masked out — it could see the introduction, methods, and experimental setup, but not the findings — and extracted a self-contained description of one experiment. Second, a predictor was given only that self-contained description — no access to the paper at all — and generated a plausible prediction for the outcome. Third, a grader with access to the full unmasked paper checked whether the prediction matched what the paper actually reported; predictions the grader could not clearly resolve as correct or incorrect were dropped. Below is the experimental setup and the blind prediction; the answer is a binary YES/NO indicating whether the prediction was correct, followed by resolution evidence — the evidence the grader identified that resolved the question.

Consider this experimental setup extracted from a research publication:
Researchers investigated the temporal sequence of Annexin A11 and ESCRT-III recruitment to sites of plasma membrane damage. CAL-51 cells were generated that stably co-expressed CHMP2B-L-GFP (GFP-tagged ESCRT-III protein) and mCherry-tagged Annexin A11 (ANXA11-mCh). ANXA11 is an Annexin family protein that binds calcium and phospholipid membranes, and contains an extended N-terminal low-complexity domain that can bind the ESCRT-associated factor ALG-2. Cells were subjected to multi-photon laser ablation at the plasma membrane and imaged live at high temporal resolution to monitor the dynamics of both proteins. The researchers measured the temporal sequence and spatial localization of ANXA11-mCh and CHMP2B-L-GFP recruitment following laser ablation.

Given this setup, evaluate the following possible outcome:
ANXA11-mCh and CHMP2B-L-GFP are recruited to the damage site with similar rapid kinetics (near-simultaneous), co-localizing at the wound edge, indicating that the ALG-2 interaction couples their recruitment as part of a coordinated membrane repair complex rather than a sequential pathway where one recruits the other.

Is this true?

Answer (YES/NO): NO